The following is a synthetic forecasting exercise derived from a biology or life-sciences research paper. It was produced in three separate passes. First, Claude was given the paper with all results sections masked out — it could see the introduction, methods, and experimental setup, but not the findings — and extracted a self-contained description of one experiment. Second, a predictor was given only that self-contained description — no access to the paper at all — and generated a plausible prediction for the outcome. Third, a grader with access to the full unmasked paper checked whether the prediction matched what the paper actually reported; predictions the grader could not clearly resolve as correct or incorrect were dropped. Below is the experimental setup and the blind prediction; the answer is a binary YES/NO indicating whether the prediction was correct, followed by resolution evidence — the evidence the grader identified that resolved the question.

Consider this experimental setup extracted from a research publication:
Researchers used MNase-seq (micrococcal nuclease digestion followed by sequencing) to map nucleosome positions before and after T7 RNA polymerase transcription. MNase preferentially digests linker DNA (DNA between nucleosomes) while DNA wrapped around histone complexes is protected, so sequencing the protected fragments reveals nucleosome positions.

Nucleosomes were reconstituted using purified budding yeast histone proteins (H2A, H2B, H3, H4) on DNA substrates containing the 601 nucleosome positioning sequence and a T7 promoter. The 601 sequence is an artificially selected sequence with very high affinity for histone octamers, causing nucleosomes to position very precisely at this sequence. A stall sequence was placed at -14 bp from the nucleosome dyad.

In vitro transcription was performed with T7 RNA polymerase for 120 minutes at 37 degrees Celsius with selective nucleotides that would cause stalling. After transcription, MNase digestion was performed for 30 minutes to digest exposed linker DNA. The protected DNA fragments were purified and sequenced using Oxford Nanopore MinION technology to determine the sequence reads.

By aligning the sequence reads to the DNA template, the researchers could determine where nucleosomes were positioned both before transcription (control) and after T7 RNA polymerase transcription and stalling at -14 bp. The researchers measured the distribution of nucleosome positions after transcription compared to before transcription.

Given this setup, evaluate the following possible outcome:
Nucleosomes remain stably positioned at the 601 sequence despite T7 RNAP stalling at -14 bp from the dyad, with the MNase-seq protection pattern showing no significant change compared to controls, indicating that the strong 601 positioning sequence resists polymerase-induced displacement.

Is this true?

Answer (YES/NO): NO